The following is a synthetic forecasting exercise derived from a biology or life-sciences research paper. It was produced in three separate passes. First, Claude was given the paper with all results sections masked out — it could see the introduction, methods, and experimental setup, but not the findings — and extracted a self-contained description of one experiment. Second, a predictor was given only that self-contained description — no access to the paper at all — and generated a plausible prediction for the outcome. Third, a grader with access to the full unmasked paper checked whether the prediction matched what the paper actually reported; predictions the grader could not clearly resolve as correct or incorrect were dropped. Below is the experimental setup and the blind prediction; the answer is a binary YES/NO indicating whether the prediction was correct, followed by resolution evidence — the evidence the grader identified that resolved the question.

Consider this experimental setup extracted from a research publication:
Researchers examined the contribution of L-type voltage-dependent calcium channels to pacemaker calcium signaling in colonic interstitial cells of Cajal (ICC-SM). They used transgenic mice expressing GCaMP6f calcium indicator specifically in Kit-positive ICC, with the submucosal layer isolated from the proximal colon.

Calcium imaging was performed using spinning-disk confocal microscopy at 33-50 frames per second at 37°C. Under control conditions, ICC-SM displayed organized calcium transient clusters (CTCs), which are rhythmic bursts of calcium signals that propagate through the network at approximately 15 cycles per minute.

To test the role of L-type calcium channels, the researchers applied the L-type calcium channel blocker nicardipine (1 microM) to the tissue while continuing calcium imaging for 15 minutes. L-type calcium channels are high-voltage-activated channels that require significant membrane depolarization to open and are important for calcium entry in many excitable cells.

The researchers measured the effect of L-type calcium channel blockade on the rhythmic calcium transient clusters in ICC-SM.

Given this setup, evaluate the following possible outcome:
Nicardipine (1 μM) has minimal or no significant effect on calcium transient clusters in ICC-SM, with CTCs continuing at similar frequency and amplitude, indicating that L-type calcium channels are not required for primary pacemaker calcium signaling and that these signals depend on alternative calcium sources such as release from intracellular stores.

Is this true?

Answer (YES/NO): NO